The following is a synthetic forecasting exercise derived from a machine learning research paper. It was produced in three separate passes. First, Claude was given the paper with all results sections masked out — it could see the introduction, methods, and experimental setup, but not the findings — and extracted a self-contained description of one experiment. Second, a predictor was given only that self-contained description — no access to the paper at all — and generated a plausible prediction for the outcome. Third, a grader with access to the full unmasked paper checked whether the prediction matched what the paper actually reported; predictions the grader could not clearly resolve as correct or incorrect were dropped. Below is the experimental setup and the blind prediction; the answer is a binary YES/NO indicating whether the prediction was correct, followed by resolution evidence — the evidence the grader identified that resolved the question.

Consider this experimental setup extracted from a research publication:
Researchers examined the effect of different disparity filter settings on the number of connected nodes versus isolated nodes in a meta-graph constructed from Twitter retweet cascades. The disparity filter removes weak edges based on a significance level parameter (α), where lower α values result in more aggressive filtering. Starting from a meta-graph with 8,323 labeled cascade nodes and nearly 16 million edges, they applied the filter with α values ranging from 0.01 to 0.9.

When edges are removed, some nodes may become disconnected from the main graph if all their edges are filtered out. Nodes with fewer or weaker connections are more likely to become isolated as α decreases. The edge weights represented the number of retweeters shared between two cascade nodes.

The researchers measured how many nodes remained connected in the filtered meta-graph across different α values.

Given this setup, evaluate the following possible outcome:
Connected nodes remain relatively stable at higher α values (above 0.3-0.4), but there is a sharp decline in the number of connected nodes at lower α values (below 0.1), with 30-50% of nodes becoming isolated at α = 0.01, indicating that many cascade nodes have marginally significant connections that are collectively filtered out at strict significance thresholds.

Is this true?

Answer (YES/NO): NO